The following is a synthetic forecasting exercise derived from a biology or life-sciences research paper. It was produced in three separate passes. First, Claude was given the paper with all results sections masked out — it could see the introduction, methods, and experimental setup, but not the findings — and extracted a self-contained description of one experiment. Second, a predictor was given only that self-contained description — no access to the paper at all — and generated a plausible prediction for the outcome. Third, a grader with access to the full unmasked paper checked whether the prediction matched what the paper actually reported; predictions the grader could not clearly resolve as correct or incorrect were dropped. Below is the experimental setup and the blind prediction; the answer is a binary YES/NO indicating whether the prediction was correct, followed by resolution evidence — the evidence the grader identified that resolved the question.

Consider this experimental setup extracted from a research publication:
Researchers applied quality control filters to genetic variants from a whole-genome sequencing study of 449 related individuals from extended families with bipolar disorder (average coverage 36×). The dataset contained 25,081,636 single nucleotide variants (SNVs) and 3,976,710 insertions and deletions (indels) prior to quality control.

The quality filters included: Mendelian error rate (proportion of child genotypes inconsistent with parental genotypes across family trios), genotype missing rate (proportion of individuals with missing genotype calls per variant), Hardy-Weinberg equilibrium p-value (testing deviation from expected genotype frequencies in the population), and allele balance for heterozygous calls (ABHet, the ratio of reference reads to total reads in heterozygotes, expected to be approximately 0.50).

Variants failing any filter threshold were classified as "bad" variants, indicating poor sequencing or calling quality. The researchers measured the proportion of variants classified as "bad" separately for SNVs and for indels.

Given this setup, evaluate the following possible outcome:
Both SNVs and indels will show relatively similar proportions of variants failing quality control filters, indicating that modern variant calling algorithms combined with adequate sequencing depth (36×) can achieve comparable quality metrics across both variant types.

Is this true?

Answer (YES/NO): NO